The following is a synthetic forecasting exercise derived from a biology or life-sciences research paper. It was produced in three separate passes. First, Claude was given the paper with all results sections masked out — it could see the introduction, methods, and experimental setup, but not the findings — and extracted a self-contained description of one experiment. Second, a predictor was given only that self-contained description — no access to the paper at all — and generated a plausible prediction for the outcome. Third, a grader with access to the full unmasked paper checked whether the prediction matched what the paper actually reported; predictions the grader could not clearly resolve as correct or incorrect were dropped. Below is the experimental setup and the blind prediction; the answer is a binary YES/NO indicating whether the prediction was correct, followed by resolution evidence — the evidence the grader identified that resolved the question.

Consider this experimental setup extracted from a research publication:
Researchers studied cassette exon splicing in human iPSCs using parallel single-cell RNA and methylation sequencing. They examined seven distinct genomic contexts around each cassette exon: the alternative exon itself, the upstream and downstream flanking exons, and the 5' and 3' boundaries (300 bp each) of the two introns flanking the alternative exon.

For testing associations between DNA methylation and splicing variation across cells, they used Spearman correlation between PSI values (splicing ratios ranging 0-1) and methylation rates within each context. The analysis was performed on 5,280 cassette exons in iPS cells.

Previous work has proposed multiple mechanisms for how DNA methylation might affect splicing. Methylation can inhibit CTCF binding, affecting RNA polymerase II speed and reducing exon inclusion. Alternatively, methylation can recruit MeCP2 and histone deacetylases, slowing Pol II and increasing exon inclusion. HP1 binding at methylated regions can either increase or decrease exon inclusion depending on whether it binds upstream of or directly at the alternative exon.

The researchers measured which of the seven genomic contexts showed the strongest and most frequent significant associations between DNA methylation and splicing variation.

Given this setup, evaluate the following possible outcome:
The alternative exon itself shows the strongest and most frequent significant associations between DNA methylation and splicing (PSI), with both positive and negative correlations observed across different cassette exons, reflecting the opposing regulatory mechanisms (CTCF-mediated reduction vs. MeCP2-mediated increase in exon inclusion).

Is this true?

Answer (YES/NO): NO